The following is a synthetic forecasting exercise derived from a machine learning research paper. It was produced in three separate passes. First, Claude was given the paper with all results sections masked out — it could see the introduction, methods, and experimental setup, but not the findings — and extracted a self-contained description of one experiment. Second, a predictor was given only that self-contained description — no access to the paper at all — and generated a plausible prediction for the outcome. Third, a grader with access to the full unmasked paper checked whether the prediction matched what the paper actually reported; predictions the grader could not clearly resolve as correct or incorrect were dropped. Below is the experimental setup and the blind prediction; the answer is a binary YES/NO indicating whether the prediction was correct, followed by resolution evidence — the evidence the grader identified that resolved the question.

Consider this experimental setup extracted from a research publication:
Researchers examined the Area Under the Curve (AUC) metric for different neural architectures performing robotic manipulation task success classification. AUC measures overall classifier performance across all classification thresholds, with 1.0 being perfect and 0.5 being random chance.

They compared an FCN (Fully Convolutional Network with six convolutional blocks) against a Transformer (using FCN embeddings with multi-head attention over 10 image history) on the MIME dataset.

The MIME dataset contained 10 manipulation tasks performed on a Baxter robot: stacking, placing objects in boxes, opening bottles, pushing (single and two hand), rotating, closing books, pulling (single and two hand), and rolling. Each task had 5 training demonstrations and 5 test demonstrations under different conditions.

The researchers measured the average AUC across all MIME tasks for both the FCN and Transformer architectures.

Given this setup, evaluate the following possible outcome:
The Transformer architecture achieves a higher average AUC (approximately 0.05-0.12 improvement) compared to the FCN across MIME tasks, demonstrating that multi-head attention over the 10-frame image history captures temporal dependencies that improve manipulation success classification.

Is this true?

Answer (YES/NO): NO